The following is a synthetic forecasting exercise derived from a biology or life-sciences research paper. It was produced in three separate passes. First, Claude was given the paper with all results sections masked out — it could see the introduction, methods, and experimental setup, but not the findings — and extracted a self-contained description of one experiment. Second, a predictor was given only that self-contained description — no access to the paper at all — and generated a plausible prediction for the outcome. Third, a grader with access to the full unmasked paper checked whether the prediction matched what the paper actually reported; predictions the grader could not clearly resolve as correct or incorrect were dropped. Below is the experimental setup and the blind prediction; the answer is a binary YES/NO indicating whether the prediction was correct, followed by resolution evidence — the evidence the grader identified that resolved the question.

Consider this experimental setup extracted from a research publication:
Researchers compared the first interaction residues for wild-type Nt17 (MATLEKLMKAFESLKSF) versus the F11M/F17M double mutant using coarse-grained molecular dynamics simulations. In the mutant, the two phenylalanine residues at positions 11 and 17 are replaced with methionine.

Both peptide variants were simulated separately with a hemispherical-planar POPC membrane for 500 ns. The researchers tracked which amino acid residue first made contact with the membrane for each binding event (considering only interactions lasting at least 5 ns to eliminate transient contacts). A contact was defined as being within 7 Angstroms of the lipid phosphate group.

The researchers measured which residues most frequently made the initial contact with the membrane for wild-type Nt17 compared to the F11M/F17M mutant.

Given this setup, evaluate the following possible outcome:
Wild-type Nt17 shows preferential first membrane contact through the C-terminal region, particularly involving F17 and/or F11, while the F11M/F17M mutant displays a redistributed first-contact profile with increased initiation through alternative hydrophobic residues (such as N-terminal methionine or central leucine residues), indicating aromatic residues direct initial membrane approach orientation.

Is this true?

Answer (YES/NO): NO